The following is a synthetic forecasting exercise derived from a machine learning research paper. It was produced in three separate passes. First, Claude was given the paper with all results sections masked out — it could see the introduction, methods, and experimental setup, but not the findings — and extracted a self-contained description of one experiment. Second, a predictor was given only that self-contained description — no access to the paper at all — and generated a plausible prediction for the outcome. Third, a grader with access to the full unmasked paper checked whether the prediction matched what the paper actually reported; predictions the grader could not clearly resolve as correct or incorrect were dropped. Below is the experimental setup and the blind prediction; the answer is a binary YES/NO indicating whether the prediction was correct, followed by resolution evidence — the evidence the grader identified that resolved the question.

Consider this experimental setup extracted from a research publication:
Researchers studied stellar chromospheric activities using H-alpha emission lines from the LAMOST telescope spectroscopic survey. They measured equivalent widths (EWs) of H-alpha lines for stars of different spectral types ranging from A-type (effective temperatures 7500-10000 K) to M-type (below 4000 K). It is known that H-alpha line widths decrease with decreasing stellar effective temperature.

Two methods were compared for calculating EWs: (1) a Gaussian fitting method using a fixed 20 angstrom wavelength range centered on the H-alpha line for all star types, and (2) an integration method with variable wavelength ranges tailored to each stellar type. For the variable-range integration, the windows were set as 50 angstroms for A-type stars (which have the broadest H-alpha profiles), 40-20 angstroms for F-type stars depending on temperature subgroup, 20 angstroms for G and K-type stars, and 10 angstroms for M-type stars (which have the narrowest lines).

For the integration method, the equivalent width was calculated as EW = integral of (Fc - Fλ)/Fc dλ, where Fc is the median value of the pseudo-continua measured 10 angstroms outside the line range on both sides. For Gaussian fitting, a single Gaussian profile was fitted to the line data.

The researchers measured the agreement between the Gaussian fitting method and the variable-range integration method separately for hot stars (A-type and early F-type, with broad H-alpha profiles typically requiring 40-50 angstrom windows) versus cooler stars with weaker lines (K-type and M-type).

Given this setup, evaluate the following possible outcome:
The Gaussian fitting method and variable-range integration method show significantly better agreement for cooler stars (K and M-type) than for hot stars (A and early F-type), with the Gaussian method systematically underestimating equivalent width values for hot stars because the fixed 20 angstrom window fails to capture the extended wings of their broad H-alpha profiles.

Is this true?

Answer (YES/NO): NO